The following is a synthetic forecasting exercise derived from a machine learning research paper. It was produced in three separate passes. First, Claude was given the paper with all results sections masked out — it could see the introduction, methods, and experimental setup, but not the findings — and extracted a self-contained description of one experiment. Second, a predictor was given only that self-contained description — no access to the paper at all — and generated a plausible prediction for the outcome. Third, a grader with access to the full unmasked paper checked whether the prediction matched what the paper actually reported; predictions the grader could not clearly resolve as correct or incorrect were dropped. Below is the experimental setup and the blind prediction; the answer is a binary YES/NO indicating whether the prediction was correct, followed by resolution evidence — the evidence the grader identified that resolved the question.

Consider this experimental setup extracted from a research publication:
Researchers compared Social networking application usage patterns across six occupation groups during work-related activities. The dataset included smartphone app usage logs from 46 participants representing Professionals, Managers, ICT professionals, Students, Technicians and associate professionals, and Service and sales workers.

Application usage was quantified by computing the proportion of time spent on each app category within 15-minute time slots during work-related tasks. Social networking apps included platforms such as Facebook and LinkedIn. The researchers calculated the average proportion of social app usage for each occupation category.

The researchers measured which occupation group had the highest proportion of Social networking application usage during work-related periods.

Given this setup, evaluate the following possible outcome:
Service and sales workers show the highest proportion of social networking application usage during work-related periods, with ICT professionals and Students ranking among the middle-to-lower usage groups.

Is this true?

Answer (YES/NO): NO